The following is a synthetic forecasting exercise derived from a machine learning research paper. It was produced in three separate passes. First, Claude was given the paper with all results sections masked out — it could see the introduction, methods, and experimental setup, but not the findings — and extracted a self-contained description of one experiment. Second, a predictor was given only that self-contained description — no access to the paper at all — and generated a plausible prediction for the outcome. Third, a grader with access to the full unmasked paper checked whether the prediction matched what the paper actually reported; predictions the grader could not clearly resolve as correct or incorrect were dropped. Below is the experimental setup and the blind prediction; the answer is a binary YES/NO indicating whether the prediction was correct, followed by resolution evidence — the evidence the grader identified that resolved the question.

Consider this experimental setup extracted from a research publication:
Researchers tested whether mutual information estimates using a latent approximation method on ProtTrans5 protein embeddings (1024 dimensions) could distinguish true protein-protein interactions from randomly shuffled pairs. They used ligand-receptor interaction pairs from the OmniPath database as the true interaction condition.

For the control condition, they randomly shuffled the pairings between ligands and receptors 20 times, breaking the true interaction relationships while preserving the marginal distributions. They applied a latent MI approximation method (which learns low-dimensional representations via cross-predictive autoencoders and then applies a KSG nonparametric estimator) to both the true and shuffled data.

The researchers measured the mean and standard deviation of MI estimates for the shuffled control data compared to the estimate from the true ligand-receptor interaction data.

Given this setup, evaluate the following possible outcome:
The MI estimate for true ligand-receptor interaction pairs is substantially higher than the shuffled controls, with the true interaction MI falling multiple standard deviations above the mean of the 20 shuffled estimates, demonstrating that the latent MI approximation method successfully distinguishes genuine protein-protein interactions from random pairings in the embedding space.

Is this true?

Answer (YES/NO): YES